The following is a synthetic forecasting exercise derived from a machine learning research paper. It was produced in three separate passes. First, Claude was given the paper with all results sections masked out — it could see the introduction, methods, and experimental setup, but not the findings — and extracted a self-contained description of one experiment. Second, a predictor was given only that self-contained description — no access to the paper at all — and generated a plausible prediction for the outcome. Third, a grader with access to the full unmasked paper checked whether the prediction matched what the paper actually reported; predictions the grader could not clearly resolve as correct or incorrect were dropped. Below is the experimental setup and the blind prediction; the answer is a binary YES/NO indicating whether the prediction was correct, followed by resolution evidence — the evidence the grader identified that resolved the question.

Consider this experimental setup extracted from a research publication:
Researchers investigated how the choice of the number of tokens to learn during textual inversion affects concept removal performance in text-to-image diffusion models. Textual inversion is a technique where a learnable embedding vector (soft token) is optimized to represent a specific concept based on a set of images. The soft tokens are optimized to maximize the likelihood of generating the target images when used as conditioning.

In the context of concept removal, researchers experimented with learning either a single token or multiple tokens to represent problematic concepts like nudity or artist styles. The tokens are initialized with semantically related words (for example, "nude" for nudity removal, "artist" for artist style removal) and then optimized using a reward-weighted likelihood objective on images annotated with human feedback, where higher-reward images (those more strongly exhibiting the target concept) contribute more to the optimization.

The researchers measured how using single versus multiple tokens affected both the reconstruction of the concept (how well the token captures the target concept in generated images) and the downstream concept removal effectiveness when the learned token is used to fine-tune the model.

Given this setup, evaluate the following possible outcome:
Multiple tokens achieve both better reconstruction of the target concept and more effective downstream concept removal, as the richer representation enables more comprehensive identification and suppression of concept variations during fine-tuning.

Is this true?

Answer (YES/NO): NO